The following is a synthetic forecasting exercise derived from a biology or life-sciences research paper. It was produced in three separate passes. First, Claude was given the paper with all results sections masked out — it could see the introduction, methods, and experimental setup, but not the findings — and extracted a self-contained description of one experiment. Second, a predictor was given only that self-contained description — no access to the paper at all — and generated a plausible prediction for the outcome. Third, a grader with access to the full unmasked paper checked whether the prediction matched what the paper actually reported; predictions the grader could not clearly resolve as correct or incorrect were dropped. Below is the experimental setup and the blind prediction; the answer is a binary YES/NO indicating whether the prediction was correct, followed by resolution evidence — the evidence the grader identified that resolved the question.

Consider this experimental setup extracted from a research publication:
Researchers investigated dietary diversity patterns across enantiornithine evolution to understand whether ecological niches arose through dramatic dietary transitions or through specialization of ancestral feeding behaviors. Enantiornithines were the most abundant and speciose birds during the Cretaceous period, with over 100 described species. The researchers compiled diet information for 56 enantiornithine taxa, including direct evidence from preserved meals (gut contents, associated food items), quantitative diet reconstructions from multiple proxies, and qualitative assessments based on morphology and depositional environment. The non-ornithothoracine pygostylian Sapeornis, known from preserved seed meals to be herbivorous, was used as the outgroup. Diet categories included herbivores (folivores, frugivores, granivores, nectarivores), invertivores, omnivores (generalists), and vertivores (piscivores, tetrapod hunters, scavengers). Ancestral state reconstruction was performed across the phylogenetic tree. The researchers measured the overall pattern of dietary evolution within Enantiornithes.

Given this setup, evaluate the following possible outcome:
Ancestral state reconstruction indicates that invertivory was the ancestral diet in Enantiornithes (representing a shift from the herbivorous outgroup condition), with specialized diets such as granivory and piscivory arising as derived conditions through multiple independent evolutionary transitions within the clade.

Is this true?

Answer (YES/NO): NO